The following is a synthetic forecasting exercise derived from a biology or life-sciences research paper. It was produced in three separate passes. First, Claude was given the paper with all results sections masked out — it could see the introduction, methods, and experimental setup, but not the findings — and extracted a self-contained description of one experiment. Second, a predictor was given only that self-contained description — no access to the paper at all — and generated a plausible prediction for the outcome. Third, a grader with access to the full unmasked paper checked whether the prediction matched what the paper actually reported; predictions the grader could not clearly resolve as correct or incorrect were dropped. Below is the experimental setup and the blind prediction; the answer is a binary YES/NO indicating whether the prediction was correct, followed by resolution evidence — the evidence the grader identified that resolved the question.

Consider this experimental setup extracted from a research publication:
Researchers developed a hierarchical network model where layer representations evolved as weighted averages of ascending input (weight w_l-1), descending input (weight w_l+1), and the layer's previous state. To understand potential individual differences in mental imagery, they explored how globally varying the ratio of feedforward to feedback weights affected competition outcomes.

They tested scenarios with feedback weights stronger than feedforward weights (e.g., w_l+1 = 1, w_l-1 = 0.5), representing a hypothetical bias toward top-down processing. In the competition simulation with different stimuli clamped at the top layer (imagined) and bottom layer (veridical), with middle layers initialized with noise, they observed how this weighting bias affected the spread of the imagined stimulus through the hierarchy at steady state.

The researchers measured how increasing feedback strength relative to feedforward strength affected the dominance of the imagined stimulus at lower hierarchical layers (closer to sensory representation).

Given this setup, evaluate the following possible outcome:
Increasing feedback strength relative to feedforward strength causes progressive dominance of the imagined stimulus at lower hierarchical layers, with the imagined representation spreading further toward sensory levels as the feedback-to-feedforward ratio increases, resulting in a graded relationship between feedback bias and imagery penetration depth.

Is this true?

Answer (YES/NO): YES